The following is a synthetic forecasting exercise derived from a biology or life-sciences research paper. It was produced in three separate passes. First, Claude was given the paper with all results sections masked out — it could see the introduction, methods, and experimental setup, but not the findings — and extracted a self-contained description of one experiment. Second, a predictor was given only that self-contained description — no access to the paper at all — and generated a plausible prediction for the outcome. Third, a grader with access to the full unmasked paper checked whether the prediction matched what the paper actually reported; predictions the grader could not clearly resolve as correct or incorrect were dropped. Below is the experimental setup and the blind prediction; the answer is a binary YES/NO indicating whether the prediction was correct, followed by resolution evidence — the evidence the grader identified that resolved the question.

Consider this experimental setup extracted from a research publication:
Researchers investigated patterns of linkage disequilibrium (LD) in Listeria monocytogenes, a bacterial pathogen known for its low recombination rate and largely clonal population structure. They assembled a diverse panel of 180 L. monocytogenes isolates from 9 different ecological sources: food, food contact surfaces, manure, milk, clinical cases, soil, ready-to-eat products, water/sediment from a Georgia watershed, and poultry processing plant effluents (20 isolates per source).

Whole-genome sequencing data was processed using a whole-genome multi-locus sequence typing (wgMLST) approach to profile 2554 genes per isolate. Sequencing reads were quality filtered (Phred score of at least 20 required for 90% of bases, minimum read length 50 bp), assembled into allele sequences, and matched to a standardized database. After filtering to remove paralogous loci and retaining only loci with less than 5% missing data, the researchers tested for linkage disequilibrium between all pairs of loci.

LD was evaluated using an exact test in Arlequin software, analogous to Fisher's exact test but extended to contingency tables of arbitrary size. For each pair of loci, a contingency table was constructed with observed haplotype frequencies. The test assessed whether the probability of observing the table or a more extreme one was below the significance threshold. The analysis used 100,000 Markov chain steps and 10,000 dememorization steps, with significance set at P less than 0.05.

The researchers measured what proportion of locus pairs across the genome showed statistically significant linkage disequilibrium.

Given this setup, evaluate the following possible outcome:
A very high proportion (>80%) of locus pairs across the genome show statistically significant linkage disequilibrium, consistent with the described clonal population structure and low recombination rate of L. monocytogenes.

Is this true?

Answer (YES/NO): YES